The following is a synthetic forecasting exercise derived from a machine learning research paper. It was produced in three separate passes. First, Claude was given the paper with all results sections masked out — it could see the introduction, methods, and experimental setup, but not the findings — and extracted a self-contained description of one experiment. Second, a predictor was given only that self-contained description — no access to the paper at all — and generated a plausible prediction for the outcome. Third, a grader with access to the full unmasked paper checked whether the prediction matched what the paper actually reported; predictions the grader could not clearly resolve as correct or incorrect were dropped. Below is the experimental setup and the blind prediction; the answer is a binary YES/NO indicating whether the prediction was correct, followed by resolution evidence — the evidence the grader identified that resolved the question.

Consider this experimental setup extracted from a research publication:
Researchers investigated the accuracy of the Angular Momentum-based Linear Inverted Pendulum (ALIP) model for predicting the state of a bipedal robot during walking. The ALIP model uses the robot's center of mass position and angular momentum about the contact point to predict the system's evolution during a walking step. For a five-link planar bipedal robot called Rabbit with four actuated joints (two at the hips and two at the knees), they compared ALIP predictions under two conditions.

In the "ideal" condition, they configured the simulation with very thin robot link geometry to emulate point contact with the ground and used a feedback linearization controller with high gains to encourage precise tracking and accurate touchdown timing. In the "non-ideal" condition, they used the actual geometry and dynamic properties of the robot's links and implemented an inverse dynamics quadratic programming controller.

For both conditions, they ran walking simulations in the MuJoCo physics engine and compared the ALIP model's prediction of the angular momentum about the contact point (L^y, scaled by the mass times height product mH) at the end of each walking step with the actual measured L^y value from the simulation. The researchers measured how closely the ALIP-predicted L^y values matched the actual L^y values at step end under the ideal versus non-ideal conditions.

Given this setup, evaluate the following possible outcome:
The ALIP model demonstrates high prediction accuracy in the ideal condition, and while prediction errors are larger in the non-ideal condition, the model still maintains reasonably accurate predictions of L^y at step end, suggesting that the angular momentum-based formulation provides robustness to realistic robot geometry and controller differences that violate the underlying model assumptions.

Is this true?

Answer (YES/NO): NO